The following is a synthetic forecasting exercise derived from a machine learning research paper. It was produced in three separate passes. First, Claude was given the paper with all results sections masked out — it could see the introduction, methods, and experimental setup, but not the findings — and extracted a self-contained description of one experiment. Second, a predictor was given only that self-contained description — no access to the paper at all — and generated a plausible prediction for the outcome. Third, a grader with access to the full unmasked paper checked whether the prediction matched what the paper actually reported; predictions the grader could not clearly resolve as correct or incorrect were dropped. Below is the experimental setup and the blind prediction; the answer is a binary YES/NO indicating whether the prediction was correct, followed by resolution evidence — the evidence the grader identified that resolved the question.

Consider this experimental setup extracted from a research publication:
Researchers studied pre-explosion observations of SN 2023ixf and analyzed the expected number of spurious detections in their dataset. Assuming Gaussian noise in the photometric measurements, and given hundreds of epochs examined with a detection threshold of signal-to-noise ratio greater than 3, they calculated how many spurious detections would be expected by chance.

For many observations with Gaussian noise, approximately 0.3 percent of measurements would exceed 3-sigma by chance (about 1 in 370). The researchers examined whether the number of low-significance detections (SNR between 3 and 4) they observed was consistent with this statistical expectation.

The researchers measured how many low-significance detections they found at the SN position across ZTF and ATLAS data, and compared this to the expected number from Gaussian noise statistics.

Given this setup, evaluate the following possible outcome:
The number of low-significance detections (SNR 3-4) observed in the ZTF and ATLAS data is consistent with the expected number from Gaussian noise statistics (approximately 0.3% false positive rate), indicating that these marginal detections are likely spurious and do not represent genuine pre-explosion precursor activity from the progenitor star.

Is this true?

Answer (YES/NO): YES